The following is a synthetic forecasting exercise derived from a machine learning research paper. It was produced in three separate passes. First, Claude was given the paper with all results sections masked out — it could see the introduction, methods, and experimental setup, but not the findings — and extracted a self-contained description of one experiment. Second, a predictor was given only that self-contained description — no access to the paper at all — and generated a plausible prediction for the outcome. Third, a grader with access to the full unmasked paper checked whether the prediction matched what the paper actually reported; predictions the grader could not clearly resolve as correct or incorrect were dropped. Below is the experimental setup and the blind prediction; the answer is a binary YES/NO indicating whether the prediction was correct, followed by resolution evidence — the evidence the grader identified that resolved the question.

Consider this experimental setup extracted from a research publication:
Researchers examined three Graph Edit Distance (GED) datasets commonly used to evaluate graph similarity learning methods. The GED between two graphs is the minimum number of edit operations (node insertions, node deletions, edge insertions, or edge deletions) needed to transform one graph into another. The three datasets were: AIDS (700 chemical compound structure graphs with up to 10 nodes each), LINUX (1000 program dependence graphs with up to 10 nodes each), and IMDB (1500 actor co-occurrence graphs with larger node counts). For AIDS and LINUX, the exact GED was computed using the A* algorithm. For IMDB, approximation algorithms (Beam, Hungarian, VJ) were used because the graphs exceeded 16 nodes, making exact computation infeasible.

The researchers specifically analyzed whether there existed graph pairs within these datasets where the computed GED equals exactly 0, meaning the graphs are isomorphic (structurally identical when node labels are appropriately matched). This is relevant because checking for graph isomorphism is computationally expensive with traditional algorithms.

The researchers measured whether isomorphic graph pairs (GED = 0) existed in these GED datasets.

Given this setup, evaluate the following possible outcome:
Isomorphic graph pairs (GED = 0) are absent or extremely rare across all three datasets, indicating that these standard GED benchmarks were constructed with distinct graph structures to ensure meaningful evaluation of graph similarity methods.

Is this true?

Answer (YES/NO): NO